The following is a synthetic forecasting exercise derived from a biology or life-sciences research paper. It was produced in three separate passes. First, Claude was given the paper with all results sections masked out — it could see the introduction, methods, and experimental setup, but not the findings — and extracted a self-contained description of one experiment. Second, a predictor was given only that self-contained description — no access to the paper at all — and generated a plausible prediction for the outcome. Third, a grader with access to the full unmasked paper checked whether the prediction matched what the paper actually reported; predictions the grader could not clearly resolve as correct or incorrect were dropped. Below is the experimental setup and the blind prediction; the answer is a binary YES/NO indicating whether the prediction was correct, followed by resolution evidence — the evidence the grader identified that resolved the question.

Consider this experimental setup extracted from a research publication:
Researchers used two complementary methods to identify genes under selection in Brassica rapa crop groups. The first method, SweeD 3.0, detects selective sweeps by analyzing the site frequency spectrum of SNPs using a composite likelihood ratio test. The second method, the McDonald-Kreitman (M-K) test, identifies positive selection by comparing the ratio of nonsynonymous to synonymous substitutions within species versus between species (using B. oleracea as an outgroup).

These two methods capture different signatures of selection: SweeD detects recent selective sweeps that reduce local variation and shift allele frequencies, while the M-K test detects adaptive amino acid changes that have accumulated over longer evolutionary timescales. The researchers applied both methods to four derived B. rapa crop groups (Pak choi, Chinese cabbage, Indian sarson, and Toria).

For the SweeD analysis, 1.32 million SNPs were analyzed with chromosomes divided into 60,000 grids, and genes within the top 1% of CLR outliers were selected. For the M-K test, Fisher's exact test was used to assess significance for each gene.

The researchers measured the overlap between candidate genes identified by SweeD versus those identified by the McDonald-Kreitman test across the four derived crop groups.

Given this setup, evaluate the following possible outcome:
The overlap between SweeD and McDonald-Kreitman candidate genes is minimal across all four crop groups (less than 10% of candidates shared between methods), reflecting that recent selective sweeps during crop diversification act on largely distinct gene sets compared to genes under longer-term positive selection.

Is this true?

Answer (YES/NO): YES